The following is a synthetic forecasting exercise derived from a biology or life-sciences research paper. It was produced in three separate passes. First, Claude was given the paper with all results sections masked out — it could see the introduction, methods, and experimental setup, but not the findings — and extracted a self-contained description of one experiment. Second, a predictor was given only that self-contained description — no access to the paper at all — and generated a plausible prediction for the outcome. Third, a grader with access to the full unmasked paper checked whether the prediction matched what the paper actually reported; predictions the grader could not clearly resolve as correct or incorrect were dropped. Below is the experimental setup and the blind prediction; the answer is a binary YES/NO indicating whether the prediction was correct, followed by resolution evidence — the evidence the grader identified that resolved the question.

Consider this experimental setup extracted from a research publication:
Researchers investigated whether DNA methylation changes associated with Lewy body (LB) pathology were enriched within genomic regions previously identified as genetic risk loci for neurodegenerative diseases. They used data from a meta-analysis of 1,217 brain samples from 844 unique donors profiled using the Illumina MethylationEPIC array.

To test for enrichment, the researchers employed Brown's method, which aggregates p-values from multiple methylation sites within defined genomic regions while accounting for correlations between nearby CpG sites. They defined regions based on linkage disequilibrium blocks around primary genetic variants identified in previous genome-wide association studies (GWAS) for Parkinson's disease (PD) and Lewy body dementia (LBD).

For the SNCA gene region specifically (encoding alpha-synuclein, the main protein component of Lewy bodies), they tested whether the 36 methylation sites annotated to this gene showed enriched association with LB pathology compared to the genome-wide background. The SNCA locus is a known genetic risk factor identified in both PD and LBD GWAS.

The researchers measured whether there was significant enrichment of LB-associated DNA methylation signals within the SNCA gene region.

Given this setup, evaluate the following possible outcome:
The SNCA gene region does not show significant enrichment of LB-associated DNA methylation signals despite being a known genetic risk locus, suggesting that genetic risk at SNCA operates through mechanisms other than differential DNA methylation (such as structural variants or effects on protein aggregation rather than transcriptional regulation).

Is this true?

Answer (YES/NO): NO